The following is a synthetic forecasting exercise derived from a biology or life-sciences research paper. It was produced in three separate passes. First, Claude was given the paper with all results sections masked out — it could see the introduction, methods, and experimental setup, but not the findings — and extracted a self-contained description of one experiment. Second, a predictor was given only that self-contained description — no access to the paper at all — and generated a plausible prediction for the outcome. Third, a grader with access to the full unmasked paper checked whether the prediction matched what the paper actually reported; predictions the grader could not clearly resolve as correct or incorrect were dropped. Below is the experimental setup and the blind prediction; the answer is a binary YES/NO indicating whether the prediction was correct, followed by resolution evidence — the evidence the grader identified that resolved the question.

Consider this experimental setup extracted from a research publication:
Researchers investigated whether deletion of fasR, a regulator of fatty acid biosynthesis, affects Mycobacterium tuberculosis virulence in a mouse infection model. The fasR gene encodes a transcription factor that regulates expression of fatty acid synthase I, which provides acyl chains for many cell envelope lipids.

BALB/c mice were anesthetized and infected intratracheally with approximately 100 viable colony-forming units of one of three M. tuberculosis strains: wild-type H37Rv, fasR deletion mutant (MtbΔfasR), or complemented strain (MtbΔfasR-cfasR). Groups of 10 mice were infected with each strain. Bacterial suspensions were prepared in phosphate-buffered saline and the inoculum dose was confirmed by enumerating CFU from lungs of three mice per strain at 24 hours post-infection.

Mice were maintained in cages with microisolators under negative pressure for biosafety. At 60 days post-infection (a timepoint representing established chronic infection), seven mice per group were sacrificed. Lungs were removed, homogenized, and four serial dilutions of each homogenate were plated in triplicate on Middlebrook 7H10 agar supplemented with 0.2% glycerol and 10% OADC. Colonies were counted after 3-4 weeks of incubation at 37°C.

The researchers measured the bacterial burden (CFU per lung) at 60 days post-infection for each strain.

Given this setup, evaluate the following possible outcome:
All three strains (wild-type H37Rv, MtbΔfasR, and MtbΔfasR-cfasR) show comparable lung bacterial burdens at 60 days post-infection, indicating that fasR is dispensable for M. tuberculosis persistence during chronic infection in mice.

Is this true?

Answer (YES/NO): NO